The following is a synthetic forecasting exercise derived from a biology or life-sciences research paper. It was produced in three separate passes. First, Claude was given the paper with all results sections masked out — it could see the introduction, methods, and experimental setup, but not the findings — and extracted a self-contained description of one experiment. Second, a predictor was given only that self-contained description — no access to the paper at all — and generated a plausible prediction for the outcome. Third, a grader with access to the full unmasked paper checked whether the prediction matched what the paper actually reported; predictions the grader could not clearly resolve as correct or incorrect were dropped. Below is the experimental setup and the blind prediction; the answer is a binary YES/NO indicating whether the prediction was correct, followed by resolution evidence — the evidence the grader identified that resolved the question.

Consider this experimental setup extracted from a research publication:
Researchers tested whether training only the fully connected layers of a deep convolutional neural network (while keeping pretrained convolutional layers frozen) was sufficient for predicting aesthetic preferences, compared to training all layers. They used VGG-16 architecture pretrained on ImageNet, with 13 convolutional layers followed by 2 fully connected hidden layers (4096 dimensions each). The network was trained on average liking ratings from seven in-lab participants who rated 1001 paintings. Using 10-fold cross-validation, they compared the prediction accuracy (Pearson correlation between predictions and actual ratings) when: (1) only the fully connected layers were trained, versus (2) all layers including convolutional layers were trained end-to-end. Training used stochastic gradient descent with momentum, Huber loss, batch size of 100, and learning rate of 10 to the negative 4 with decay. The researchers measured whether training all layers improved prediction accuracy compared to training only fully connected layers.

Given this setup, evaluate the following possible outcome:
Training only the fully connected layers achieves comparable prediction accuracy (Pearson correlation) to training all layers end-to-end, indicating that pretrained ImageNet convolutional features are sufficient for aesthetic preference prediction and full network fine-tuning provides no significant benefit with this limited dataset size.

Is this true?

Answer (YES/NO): YES